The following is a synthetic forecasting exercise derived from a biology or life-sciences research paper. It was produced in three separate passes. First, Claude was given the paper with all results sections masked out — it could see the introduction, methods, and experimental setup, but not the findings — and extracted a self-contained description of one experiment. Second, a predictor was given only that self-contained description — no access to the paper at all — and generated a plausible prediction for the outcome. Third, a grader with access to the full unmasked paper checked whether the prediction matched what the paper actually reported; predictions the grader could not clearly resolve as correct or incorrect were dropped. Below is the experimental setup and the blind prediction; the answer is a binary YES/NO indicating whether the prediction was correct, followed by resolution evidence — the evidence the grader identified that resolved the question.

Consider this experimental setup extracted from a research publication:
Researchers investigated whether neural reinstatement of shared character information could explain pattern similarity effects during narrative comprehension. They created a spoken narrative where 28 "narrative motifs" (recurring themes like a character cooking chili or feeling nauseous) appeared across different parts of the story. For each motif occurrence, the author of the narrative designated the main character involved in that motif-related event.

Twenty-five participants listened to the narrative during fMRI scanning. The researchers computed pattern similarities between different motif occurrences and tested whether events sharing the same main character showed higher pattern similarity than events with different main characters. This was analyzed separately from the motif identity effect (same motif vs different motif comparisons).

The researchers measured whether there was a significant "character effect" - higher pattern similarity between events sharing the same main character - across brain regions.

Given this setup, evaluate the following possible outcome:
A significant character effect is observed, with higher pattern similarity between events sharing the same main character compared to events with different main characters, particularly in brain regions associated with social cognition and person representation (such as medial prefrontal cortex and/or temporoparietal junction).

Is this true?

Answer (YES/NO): NO